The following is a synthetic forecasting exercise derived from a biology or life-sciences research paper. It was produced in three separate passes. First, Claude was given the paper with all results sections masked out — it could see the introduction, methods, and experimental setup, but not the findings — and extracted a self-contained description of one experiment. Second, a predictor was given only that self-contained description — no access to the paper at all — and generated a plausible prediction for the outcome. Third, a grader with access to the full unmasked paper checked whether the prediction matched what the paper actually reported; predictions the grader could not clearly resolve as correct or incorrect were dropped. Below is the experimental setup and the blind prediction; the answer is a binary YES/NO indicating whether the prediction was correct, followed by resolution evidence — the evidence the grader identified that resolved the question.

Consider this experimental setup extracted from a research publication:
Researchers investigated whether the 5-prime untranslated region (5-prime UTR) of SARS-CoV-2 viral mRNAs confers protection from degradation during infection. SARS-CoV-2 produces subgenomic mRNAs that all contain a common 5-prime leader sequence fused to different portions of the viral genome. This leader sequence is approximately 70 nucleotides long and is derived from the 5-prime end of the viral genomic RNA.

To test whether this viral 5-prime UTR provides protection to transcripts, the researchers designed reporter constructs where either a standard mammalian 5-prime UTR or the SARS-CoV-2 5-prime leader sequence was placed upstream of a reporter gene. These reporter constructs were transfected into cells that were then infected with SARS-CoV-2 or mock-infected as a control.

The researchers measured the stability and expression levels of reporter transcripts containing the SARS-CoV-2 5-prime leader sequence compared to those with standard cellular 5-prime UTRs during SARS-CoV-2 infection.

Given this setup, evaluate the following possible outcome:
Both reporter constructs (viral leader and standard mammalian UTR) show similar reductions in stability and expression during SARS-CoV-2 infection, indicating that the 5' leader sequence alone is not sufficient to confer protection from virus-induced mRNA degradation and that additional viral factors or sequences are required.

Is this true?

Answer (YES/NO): NO